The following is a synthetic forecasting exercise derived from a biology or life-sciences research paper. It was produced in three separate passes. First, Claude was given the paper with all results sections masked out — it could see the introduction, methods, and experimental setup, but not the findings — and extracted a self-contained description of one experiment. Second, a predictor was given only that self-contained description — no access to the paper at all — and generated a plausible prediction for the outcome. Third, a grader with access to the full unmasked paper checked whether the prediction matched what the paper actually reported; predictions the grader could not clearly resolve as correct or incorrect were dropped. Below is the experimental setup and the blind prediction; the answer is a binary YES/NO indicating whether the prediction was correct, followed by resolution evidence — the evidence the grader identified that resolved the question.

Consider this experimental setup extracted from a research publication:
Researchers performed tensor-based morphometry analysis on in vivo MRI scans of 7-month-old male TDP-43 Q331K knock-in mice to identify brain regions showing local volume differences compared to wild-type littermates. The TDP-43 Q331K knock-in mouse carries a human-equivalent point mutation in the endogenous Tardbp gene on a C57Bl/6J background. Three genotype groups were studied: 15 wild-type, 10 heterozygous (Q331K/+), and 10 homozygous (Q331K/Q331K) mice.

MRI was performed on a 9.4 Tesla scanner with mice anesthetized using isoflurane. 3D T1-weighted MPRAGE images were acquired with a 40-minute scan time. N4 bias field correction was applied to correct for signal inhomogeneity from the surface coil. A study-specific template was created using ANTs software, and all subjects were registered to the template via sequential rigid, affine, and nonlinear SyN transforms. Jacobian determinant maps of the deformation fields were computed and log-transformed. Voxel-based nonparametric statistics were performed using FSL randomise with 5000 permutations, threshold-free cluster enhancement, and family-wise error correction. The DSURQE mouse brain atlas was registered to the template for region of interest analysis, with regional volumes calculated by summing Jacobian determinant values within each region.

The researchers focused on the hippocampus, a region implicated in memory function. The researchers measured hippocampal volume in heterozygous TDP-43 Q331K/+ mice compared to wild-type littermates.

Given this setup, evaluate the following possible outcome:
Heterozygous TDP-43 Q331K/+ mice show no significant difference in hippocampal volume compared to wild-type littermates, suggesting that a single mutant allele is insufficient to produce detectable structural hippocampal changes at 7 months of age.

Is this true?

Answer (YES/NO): YES